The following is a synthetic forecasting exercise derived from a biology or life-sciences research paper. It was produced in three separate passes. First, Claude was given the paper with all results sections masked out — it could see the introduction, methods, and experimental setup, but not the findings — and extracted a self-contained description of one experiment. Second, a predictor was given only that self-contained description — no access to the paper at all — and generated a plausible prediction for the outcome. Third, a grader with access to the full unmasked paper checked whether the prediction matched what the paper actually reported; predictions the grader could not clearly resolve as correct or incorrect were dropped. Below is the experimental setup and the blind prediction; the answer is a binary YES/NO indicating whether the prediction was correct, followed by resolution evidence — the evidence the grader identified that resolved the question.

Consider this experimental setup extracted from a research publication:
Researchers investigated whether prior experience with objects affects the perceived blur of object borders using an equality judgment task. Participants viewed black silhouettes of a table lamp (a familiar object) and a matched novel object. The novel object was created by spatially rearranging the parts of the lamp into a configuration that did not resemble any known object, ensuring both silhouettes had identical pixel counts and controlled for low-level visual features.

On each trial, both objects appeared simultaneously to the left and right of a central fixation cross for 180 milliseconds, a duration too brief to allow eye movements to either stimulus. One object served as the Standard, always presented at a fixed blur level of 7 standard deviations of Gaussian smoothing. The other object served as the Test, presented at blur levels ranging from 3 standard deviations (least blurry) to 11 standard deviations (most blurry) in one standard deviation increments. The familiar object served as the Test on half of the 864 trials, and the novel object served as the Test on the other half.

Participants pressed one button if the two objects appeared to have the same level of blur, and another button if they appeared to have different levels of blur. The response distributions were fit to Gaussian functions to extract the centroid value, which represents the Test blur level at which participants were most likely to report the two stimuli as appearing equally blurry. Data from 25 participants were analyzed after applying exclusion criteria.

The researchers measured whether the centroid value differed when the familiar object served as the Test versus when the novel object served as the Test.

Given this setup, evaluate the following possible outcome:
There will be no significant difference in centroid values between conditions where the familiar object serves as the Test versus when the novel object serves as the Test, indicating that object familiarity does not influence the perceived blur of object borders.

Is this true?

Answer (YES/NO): NO